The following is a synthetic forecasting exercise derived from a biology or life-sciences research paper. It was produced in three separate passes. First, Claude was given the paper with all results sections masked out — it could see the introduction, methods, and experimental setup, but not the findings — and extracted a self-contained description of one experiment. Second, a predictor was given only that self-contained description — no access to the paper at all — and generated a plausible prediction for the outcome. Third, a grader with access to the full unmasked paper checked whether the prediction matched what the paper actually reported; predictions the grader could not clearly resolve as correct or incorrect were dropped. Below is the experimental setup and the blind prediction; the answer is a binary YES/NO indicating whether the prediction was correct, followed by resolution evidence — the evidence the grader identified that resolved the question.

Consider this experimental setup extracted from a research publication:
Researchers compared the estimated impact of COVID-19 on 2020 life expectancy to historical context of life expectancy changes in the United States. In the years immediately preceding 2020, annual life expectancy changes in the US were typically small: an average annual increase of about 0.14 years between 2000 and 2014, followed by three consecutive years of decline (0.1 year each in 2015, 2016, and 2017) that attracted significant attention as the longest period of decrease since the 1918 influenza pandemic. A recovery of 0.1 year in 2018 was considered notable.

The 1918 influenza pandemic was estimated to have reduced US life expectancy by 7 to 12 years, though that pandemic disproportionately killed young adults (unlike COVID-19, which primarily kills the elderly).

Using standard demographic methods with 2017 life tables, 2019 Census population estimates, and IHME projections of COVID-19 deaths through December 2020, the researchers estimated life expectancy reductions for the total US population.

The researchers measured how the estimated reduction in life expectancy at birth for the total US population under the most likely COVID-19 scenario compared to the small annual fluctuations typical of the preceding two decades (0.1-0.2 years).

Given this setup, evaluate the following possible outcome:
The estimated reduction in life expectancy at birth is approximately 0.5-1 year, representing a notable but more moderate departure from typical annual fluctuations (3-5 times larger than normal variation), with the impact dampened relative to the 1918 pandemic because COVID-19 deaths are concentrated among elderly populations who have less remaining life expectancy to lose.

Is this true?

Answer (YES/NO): NO